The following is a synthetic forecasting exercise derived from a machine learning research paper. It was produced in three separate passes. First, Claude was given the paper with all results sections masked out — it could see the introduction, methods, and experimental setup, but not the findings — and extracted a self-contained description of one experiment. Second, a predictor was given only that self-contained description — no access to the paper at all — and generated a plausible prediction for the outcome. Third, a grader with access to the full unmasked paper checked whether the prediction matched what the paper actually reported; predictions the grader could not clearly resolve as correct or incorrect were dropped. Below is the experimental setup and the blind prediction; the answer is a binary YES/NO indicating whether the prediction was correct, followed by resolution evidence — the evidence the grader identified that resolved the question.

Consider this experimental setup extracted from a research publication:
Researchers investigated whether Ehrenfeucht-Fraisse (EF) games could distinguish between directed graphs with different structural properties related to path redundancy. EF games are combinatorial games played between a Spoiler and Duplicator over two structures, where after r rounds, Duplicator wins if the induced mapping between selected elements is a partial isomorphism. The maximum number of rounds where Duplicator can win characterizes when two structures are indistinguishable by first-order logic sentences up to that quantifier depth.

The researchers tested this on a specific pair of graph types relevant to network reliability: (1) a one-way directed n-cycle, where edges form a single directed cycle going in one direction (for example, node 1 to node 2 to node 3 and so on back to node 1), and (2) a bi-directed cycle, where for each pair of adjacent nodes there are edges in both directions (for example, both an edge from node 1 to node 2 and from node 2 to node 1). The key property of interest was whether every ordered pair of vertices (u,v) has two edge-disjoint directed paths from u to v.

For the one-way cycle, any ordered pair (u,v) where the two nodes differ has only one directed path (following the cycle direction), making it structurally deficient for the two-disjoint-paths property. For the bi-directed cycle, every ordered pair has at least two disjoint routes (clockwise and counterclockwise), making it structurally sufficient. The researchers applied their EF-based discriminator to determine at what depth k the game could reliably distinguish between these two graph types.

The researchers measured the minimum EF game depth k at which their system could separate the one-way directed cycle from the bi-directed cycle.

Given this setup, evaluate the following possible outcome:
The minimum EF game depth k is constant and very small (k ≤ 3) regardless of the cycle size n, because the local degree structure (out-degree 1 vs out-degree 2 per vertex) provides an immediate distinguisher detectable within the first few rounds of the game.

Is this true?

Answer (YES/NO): YES